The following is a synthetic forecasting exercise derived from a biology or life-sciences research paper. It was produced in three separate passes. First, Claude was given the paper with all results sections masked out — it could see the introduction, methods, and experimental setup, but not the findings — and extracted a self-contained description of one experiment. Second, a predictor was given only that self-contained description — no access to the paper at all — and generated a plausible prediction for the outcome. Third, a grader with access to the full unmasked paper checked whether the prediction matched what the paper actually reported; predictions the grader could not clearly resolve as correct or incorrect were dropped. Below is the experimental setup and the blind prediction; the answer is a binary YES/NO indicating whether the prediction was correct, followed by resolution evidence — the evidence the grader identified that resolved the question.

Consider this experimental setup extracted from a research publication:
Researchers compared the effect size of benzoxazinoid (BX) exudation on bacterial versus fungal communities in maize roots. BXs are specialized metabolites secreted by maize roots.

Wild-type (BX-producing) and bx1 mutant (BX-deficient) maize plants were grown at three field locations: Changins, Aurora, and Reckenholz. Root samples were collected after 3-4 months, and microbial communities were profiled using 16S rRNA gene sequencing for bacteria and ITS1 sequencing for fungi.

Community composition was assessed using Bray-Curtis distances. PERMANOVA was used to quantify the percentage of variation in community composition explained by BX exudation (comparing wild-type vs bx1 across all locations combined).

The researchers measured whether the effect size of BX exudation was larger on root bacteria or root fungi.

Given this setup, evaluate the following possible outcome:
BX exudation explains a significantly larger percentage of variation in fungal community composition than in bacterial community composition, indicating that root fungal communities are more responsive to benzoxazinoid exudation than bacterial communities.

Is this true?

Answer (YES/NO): YES